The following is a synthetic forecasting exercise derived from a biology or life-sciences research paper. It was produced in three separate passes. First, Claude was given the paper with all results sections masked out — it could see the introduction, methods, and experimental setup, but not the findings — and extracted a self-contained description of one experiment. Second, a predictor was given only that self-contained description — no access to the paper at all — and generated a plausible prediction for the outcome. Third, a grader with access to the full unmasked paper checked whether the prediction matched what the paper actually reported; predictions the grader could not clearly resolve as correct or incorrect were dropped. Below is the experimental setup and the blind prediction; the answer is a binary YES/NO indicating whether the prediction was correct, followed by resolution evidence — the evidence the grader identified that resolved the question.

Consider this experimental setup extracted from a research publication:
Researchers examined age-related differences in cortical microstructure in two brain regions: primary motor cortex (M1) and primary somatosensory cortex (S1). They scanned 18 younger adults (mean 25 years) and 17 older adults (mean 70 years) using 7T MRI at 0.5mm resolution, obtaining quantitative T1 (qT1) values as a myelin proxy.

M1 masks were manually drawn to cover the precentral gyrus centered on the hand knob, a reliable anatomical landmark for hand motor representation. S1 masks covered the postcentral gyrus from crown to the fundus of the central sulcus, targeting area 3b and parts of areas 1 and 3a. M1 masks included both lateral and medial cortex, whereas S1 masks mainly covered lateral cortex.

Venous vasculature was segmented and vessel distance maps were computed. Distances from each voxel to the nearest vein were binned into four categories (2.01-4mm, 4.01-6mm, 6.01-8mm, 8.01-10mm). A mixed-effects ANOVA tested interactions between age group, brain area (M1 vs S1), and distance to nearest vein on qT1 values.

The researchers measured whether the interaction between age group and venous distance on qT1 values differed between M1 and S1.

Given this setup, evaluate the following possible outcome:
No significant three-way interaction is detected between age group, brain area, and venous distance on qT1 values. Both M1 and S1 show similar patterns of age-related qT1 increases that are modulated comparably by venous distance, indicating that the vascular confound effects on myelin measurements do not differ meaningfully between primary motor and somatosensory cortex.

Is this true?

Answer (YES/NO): NO